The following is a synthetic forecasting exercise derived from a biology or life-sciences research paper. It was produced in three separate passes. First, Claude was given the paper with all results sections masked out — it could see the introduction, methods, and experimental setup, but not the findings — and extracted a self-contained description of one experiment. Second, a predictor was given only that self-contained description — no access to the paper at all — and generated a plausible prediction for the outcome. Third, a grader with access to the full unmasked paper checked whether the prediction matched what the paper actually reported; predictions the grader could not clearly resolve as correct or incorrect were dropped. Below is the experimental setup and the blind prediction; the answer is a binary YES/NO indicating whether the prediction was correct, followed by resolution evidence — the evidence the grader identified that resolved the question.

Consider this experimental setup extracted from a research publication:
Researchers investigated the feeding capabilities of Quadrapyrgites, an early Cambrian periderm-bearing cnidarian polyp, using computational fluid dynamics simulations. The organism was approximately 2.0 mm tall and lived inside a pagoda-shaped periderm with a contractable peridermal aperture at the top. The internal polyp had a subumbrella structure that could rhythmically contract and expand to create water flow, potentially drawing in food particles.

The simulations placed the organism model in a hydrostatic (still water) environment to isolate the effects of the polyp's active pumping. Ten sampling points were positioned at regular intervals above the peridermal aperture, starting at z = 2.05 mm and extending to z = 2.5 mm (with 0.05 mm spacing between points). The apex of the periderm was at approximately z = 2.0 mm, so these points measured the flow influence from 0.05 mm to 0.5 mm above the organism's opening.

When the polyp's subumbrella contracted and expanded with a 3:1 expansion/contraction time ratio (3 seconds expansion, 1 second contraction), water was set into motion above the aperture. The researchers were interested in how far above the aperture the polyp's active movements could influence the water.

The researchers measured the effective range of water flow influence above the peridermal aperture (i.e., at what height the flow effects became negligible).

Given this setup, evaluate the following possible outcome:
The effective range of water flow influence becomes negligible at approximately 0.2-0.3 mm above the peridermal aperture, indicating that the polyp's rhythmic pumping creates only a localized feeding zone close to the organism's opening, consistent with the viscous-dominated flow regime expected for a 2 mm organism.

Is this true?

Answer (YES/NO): NO